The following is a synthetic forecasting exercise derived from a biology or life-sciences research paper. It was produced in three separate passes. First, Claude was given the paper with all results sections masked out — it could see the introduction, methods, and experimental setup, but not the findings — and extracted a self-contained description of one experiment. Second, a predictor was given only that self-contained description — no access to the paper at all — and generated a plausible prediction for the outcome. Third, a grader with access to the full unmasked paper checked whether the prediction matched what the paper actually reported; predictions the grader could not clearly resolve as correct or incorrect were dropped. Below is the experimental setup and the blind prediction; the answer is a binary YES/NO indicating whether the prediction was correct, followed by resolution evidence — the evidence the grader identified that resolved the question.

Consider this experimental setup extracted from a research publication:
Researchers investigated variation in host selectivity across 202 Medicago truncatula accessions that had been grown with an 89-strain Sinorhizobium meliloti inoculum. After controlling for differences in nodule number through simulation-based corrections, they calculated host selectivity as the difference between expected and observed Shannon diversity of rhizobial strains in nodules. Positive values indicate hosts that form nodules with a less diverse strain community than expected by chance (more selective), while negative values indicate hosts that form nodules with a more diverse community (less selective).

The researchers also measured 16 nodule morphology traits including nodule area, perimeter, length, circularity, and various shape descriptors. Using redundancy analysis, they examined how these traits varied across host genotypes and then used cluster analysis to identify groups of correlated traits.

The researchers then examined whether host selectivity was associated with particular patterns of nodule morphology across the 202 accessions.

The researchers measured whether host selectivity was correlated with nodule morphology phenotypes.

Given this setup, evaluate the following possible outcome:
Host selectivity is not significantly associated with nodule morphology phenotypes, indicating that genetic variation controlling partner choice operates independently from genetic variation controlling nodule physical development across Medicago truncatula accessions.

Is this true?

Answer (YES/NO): NO